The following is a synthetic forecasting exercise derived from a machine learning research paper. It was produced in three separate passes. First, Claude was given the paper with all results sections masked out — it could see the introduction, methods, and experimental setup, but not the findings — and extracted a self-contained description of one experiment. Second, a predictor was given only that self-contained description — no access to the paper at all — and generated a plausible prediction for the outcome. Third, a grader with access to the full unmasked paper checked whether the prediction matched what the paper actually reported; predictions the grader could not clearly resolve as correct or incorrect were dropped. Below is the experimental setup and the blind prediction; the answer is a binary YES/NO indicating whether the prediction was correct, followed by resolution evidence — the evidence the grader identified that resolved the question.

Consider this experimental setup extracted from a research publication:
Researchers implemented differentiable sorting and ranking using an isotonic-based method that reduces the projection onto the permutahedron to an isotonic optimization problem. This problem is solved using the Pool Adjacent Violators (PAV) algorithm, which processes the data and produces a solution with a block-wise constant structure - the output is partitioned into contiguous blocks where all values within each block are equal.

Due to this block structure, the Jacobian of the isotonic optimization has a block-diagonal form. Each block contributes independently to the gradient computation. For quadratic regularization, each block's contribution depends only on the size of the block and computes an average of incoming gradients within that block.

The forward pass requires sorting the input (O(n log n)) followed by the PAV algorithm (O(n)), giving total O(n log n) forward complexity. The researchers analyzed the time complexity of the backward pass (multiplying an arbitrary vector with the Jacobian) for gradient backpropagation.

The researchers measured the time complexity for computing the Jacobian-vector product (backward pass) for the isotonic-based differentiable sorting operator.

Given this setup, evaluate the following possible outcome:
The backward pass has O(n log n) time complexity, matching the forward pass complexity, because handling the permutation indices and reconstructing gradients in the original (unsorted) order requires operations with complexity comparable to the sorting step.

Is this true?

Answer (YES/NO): NO